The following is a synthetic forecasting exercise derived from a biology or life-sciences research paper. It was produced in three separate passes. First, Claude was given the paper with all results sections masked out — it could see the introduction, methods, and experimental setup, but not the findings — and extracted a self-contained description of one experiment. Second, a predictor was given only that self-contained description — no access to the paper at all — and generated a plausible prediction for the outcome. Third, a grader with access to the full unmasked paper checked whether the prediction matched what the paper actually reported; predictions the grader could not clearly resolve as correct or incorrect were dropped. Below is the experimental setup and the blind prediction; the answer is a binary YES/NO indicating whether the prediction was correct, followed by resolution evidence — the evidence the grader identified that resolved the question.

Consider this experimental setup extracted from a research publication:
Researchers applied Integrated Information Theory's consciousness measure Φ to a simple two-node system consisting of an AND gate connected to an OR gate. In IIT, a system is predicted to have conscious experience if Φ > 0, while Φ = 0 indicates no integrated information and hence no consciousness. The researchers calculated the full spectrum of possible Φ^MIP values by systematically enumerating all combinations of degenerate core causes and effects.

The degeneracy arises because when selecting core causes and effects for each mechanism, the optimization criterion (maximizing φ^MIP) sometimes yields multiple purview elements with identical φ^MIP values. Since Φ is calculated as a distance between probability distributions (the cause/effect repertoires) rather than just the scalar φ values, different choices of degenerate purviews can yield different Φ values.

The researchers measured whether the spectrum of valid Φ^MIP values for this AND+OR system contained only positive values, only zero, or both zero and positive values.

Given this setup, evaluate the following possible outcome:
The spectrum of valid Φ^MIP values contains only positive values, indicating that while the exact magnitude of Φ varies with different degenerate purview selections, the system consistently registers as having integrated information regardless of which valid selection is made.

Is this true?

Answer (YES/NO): NO